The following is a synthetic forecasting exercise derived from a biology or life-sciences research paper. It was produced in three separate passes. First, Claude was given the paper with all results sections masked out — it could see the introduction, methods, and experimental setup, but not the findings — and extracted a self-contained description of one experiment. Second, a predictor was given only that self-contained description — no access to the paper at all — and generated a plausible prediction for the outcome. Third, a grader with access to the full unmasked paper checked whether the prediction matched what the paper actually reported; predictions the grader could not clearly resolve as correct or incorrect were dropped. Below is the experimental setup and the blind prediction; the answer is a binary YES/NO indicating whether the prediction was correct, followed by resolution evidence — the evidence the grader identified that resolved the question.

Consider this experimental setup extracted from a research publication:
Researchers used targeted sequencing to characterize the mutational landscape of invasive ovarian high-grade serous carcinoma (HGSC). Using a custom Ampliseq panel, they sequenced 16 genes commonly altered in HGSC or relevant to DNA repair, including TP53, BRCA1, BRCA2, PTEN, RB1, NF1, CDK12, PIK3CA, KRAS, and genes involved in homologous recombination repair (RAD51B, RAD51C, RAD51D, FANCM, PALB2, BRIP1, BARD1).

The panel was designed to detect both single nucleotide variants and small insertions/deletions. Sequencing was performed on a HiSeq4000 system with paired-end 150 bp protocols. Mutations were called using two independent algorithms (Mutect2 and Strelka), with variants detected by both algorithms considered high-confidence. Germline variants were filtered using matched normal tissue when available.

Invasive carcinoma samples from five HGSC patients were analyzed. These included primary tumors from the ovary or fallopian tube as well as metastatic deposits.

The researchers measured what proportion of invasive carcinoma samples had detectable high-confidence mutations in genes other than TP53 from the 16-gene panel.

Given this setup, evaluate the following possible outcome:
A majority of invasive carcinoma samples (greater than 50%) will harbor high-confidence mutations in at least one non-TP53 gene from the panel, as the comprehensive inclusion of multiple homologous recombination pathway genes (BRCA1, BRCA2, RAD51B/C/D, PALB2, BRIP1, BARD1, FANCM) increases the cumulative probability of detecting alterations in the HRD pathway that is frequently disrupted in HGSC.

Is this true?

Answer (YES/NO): NO